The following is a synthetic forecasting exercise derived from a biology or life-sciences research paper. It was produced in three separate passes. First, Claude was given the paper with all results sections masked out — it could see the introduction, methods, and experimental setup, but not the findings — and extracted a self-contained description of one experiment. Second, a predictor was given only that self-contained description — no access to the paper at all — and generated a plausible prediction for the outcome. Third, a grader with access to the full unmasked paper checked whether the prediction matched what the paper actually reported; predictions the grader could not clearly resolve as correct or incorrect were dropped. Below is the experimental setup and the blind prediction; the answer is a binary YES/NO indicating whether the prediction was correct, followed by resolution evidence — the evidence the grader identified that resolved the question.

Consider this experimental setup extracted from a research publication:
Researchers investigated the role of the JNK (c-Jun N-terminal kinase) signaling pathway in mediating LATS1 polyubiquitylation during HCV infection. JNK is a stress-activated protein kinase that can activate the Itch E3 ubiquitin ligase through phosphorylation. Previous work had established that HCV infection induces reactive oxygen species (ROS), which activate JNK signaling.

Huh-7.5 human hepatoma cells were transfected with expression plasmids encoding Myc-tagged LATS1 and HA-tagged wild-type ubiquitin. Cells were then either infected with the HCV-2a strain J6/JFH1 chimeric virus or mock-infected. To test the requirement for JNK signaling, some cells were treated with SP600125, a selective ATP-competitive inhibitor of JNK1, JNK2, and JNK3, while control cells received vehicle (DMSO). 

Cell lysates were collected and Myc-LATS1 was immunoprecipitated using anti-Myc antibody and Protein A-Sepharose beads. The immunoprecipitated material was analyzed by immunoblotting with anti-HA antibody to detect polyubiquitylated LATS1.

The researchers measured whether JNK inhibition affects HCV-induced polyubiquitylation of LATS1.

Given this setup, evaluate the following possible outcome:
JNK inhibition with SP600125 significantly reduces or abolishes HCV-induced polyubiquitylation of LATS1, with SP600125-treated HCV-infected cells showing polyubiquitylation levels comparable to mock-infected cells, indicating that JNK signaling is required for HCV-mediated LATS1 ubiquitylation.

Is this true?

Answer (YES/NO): YES